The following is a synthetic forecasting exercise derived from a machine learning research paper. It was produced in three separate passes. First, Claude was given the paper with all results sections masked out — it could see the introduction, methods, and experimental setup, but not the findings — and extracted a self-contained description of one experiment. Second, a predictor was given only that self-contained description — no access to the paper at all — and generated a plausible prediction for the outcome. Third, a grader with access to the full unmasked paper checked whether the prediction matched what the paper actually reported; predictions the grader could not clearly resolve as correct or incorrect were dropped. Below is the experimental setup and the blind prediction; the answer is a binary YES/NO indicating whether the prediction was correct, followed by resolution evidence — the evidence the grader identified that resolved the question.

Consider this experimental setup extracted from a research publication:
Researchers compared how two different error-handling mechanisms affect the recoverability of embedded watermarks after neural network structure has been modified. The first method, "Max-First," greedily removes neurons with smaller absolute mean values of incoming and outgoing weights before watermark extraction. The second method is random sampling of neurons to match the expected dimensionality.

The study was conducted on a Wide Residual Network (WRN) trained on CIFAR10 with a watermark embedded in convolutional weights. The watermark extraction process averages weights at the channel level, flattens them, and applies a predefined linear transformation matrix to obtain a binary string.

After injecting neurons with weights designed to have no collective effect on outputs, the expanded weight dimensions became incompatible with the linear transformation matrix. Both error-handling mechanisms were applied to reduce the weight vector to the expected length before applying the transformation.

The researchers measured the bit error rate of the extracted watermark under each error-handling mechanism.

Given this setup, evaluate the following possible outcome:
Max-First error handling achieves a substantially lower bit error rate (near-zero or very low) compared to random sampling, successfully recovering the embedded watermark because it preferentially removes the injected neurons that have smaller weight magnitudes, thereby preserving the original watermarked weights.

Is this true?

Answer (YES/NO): NO